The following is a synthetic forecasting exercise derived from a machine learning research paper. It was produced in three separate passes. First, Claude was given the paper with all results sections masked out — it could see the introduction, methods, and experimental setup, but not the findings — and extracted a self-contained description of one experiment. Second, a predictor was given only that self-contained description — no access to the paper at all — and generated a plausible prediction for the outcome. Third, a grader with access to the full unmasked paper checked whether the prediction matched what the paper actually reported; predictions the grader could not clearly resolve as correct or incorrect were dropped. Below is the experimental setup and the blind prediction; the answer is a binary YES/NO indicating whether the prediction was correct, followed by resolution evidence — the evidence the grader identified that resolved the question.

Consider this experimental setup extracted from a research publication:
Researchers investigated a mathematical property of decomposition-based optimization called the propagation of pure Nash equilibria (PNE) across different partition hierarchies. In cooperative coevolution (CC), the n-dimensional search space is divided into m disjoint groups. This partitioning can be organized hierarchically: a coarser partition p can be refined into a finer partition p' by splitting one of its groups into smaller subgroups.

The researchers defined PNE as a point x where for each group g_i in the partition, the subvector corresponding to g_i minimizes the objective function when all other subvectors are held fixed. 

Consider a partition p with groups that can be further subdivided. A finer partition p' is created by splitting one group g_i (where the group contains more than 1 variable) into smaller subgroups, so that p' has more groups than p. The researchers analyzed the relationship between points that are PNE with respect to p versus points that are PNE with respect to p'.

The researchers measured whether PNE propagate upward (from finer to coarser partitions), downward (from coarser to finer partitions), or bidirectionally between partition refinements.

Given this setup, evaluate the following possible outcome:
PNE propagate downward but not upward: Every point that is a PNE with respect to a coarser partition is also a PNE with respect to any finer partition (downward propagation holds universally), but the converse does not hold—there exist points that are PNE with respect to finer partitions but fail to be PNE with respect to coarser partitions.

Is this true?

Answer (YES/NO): YES